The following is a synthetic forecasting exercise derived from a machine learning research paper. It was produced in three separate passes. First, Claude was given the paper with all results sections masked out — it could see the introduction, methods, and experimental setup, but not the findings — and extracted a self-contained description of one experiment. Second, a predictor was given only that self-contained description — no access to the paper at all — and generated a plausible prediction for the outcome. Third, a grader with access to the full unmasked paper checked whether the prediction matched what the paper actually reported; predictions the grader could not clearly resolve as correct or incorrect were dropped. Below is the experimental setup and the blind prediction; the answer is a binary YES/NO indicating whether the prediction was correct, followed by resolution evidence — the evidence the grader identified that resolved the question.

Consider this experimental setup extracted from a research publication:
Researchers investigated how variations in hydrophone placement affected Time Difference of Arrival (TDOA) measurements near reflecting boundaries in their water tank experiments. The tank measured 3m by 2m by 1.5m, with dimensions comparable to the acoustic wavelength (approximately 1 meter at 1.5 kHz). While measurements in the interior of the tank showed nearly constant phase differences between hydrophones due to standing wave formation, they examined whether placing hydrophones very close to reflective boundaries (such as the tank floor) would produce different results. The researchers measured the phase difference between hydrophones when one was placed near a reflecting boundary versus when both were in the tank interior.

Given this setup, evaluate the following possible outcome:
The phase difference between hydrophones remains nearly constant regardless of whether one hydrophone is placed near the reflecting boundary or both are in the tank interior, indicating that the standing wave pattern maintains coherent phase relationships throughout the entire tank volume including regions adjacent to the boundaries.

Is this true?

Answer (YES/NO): NO